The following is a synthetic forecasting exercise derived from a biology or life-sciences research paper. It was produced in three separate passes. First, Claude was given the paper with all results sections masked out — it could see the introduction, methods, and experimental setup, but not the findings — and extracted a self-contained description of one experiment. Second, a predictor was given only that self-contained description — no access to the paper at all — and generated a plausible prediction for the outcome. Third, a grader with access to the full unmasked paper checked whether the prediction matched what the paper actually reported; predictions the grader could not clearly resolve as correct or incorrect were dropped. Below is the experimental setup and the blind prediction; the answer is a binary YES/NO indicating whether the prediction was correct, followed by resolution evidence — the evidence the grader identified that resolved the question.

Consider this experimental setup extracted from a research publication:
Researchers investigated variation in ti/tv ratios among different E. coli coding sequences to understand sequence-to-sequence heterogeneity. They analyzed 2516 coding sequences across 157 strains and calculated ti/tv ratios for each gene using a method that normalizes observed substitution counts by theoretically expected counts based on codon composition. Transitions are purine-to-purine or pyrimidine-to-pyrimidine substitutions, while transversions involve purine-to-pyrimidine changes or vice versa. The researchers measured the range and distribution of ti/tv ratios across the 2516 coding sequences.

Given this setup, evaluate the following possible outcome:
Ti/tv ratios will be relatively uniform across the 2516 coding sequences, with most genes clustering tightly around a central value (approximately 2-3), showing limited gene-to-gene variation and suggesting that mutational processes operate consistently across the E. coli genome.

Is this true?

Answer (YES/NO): NO